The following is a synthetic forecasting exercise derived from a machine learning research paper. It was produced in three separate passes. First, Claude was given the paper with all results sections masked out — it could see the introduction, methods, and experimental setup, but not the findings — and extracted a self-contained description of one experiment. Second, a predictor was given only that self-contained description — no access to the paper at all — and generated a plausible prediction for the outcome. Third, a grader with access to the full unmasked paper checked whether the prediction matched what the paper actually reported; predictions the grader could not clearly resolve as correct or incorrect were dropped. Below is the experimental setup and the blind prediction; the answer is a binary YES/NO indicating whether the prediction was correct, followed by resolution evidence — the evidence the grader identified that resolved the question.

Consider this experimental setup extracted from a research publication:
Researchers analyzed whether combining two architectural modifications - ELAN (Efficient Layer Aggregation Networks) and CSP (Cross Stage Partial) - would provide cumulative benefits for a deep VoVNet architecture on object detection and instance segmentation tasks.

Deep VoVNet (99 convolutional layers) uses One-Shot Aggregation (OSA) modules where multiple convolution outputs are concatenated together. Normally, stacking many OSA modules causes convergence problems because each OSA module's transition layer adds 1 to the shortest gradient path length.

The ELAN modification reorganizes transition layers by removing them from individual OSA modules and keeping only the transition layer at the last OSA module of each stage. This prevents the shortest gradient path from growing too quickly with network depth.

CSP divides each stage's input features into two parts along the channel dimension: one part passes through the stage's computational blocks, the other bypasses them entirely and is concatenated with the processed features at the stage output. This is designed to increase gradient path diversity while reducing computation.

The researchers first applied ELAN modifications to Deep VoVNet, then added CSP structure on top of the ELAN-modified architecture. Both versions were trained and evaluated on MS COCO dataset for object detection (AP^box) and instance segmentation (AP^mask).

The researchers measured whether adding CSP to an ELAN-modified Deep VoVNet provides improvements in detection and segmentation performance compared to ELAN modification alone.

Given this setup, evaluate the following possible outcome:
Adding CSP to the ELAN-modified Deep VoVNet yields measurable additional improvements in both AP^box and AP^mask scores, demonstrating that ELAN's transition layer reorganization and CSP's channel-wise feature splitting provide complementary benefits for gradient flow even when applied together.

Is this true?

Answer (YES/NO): NO